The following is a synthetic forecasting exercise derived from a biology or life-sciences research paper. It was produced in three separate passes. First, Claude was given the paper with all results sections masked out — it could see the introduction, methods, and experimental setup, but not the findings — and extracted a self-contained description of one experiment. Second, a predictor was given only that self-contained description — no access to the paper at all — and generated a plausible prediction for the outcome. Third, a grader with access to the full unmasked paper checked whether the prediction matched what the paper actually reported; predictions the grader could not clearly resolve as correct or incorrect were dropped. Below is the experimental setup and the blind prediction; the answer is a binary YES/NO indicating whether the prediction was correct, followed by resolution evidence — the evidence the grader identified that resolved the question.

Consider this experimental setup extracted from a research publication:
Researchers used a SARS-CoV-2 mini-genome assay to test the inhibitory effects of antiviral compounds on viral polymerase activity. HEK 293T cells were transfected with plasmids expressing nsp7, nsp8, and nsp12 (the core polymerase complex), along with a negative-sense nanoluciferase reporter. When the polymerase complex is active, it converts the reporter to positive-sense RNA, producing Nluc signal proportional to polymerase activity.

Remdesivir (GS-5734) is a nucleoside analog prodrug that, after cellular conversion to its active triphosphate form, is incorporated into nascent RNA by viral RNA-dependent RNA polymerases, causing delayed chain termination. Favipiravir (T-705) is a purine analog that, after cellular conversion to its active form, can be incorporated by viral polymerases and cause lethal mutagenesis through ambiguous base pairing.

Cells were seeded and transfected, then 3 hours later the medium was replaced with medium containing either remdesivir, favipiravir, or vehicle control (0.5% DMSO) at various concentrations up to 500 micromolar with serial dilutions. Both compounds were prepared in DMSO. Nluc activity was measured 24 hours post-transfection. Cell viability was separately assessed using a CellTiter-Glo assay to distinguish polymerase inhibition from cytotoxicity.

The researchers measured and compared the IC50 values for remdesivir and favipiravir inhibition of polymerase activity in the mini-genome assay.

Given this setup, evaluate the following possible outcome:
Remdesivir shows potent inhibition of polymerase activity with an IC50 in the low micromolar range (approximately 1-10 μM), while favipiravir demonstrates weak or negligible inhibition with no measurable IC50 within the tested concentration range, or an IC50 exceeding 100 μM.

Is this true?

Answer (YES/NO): YES